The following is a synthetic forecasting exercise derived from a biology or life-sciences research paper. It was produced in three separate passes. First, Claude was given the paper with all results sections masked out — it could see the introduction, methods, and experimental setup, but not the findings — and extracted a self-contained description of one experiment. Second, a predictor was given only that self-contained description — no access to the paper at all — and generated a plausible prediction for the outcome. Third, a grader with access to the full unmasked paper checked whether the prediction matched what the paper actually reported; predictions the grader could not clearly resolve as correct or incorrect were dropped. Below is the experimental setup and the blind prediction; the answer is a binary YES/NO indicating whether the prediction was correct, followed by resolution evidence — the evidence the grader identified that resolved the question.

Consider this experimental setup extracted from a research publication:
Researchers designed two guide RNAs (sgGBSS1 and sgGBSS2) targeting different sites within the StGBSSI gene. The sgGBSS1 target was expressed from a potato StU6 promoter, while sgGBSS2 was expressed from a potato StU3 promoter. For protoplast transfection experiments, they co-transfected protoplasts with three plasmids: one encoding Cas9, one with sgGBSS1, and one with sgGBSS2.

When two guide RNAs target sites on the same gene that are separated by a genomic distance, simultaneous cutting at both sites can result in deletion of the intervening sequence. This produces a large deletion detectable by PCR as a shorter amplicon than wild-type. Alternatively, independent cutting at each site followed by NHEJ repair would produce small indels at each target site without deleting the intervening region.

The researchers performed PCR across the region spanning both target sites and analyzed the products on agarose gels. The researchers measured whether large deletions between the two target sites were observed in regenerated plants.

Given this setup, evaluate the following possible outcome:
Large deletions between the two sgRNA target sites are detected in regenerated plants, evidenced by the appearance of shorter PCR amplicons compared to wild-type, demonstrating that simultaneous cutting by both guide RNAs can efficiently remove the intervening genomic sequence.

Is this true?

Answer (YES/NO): NO